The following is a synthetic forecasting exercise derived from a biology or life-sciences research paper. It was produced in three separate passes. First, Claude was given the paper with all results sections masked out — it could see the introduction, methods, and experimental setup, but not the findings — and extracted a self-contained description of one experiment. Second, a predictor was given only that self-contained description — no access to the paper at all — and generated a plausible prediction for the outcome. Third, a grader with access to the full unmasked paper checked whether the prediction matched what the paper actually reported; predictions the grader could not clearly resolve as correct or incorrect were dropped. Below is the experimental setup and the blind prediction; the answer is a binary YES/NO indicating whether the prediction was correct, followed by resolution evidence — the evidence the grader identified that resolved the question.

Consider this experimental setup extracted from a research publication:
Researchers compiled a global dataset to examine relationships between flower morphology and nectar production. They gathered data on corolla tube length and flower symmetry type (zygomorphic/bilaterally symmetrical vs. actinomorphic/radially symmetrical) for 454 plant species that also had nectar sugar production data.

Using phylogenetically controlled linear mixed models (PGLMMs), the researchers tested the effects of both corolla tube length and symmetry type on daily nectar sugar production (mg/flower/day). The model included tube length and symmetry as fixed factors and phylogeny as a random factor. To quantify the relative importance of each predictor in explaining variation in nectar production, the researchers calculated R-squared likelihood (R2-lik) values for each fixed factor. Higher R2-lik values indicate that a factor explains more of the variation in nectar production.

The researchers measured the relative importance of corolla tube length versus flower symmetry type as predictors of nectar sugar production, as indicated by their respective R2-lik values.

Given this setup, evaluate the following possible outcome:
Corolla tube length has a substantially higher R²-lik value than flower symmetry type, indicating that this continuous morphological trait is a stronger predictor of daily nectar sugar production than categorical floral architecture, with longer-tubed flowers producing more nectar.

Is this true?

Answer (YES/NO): YES